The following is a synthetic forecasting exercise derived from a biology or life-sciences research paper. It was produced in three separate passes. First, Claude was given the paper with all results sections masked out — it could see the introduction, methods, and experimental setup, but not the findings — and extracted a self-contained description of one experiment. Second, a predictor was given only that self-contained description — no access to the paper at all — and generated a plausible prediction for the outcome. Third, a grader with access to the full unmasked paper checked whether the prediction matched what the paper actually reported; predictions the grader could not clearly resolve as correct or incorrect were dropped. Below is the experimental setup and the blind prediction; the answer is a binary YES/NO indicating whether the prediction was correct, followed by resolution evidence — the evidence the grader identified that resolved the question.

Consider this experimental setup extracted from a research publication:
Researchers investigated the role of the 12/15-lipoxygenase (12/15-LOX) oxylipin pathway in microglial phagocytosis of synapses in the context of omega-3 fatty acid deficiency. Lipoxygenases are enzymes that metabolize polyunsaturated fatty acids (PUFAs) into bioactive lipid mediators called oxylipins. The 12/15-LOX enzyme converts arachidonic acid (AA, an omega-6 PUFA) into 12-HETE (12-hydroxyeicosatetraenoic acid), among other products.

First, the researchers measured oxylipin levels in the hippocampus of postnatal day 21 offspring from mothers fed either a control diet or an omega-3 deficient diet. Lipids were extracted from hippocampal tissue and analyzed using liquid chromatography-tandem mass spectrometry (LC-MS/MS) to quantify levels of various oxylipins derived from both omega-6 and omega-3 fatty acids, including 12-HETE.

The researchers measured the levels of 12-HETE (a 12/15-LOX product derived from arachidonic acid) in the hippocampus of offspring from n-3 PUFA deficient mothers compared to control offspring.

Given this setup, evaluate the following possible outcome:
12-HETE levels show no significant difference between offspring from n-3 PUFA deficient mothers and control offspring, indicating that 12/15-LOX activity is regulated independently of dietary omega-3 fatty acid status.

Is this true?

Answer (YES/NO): NO